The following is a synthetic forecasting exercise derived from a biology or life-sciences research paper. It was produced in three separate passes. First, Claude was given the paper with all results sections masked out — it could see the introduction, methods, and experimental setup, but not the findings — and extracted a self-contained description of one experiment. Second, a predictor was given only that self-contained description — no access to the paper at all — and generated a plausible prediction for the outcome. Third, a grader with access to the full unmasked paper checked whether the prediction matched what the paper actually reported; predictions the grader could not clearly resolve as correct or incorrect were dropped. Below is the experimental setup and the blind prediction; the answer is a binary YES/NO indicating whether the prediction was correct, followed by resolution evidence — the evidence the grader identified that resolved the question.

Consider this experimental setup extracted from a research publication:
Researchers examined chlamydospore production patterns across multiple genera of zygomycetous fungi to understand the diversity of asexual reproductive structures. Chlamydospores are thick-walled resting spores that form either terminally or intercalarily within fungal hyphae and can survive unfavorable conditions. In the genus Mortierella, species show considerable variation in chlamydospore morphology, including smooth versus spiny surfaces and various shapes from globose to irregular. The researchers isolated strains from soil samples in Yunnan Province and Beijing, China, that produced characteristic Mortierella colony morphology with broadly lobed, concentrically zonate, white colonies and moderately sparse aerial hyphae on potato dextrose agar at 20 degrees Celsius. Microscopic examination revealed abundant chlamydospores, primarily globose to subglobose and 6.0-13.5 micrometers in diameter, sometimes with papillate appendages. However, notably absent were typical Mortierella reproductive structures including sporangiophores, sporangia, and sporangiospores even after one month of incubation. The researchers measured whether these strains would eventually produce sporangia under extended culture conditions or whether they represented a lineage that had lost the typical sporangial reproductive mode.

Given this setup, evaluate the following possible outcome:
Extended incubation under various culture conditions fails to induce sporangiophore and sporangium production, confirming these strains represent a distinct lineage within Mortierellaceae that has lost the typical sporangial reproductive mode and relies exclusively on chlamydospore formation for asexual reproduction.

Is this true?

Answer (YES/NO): YES